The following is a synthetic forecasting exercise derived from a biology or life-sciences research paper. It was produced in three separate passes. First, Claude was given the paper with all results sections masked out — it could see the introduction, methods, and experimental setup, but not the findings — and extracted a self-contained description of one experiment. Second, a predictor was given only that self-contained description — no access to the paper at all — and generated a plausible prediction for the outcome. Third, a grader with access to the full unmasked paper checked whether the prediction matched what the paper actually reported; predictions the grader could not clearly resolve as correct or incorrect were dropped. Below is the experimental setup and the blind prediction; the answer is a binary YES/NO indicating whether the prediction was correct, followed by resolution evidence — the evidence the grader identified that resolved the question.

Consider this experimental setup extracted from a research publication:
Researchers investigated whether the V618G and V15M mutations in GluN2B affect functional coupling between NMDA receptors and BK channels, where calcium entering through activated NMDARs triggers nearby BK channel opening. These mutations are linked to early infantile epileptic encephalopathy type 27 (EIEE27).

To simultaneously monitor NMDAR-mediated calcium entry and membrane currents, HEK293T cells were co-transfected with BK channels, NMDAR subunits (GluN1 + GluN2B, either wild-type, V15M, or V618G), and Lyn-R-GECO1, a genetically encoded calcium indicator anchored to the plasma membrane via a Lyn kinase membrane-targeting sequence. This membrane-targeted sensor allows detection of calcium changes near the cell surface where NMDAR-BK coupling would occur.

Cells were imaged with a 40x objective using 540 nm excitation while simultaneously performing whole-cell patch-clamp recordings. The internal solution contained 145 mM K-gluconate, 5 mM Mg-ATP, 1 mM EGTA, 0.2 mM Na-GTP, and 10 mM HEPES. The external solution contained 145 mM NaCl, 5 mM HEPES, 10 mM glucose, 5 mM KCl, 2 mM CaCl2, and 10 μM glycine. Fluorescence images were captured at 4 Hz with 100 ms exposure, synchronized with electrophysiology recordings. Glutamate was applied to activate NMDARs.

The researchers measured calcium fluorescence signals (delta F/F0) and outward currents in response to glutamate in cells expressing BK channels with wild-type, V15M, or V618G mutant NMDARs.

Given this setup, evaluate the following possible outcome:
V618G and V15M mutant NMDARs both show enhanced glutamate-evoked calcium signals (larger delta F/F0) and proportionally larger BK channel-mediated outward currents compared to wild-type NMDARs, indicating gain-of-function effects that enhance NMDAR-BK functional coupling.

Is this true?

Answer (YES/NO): NO